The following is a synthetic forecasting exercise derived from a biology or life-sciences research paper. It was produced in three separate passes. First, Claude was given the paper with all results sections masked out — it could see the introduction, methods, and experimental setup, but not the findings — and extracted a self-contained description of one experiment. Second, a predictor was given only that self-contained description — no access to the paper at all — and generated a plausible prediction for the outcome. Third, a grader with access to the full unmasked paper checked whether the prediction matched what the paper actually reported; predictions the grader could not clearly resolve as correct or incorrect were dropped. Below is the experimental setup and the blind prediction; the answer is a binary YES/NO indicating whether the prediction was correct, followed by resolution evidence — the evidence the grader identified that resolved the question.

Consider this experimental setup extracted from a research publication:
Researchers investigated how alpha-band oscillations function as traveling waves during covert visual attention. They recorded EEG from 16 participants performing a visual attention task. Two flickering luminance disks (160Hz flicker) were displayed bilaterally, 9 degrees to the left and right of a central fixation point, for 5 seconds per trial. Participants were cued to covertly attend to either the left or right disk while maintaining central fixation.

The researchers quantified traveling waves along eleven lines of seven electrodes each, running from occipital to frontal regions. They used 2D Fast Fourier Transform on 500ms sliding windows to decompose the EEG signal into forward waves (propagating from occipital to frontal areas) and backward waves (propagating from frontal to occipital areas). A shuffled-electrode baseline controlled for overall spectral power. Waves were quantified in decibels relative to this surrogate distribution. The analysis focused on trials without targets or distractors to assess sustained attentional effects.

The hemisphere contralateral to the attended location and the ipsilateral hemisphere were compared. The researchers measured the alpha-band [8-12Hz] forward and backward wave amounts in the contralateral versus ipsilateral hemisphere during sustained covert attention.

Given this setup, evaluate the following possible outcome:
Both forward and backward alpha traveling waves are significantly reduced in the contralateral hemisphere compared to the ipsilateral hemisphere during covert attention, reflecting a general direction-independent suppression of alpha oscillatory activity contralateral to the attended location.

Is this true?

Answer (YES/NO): NO